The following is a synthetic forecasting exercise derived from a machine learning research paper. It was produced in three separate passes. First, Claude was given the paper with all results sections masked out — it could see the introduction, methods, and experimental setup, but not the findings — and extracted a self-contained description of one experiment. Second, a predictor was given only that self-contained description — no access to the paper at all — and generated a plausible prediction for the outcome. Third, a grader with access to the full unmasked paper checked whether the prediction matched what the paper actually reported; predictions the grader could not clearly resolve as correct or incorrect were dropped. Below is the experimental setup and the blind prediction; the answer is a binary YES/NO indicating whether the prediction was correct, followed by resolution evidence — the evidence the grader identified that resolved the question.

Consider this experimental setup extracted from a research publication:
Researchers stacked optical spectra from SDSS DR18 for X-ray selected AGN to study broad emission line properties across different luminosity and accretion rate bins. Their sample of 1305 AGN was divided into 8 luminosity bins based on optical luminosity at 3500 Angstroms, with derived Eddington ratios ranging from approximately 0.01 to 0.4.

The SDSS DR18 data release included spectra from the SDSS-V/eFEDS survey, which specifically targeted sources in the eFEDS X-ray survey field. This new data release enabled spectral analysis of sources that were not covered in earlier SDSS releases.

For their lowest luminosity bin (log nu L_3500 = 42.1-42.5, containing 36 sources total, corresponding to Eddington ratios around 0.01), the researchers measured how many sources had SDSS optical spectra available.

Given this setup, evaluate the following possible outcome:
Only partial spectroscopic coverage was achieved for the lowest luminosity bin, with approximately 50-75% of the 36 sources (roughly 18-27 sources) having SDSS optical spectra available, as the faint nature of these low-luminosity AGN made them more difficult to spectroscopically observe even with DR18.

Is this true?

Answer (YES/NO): NO